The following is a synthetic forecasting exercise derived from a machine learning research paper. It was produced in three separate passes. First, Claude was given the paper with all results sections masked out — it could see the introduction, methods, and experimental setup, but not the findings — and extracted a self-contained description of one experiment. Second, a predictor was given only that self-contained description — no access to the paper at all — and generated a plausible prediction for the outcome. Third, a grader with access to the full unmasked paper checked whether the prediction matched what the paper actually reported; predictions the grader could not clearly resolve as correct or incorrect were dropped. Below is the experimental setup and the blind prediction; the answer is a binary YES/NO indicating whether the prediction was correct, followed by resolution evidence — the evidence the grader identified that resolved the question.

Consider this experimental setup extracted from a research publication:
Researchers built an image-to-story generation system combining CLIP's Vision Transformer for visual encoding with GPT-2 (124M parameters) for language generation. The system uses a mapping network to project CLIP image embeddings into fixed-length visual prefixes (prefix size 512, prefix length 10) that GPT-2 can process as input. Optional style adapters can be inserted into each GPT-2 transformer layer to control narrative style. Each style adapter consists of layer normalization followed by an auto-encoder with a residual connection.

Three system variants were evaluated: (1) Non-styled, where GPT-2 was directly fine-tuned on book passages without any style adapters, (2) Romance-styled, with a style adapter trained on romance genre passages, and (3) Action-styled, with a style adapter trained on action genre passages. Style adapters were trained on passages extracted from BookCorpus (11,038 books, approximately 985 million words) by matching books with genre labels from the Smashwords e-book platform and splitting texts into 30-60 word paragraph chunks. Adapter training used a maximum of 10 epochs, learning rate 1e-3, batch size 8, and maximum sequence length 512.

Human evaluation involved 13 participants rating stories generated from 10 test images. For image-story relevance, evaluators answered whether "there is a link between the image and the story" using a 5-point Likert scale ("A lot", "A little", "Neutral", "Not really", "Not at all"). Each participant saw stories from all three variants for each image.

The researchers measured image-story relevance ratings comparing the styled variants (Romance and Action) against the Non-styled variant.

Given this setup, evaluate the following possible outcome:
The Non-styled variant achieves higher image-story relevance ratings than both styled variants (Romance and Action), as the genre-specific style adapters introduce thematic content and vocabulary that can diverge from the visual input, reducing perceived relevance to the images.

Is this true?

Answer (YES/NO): NO